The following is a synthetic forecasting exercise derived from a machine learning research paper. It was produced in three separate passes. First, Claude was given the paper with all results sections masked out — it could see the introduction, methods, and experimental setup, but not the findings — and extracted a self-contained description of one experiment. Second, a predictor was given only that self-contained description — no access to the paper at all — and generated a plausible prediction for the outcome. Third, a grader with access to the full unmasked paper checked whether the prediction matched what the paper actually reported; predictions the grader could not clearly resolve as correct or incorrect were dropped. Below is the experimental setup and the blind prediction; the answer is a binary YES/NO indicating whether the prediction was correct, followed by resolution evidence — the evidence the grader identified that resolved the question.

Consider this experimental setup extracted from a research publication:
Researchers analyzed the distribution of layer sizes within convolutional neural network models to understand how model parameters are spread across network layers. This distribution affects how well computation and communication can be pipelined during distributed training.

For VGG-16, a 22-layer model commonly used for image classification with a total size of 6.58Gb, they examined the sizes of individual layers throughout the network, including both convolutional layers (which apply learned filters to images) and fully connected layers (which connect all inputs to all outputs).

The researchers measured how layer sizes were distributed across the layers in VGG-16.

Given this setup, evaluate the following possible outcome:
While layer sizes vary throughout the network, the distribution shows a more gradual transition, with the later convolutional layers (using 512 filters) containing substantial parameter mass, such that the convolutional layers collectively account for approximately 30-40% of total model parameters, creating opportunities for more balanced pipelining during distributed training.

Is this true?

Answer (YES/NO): NO